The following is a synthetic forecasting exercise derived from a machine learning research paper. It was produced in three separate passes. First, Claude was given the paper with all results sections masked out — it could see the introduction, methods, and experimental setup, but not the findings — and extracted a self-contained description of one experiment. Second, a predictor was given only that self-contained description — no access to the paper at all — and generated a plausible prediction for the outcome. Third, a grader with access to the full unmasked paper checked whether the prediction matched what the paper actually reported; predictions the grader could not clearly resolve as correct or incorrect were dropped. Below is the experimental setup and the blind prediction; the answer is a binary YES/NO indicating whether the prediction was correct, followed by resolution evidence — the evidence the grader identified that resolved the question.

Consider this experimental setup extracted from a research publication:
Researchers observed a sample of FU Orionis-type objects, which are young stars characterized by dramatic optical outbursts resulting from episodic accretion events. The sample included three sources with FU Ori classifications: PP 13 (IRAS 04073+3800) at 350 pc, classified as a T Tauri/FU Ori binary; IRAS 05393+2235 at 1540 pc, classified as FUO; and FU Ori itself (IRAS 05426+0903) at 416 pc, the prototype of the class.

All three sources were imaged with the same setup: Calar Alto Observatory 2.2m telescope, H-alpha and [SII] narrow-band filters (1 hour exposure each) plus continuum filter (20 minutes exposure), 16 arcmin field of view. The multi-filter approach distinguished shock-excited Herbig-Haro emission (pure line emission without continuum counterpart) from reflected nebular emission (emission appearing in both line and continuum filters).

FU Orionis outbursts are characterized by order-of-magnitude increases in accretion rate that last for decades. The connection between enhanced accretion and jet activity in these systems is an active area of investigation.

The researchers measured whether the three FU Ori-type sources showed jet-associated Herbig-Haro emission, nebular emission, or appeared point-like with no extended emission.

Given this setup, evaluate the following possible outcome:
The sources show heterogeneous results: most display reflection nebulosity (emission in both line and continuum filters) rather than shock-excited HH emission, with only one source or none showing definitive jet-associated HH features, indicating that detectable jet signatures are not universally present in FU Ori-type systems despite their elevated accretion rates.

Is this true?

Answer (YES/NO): NO